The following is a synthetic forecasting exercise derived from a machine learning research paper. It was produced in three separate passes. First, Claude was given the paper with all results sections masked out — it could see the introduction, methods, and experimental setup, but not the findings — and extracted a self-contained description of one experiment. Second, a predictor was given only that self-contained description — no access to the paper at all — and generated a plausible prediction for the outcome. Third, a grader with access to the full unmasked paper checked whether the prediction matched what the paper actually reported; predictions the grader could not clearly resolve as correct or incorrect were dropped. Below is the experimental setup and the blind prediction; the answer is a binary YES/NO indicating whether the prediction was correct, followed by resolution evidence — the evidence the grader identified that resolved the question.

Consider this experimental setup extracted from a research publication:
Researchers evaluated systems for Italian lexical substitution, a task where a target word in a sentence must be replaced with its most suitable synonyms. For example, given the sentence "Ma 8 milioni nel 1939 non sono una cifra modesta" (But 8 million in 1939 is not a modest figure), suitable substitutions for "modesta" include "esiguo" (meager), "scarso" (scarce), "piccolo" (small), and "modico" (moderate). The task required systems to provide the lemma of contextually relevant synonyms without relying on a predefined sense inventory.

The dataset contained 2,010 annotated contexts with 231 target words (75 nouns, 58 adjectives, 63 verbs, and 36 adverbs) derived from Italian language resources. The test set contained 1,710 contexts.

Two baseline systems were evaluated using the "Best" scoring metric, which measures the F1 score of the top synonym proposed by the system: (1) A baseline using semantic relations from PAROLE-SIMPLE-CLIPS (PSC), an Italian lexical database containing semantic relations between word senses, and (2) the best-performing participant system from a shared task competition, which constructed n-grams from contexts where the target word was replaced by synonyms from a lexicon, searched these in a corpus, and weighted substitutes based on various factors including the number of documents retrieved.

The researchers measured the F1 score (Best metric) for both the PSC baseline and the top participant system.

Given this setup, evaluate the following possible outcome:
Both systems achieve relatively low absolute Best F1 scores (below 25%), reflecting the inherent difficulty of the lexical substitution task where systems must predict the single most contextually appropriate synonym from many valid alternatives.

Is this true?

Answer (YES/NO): YES